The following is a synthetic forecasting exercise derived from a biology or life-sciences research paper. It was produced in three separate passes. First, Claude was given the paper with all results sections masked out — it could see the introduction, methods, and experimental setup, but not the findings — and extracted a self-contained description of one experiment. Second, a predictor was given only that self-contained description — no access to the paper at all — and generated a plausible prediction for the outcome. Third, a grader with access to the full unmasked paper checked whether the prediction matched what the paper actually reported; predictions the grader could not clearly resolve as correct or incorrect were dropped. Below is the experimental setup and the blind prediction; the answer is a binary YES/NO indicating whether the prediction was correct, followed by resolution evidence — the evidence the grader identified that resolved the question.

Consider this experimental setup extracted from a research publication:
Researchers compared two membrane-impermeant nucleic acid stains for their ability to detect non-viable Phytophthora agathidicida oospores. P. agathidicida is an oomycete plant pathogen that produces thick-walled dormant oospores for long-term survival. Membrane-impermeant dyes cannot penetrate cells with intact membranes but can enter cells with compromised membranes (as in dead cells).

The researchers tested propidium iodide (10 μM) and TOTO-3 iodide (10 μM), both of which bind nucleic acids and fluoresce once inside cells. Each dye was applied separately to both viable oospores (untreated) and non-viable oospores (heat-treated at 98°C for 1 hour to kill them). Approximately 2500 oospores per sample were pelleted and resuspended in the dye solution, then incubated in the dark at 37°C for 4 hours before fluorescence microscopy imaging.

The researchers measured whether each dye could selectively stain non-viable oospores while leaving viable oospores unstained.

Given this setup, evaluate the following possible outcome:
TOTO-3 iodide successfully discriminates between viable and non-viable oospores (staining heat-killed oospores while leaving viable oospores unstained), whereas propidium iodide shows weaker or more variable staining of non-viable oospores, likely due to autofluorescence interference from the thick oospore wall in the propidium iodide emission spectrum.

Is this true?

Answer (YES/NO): NO